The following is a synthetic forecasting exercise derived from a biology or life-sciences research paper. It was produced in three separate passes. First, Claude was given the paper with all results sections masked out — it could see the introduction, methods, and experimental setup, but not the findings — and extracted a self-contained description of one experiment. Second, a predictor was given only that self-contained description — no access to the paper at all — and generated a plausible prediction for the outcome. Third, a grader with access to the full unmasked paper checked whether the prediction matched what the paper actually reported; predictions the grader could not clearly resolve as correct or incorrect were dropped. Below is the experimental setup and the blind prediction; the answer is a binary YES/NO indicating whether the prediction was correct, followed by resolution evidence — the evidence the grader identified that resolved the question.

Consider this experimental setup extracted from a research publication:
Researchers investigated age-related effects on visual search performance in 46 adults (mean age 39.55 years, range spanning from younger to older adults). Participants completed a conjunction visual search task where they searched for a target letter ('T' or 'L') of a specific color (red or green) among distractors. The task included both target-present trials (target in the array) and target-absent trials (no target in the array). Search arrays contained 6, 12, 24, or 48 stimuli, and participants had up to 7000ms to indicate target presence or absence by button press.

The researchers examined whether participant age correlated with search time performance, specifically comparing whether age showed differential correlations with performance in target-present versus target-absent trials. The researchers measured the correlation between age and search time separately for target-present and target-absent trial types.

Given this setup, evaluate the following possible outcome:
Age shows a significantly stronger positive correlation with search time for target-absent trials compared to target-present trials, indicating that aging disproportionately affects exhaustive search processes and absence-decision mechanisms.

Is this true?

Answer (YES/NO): YES